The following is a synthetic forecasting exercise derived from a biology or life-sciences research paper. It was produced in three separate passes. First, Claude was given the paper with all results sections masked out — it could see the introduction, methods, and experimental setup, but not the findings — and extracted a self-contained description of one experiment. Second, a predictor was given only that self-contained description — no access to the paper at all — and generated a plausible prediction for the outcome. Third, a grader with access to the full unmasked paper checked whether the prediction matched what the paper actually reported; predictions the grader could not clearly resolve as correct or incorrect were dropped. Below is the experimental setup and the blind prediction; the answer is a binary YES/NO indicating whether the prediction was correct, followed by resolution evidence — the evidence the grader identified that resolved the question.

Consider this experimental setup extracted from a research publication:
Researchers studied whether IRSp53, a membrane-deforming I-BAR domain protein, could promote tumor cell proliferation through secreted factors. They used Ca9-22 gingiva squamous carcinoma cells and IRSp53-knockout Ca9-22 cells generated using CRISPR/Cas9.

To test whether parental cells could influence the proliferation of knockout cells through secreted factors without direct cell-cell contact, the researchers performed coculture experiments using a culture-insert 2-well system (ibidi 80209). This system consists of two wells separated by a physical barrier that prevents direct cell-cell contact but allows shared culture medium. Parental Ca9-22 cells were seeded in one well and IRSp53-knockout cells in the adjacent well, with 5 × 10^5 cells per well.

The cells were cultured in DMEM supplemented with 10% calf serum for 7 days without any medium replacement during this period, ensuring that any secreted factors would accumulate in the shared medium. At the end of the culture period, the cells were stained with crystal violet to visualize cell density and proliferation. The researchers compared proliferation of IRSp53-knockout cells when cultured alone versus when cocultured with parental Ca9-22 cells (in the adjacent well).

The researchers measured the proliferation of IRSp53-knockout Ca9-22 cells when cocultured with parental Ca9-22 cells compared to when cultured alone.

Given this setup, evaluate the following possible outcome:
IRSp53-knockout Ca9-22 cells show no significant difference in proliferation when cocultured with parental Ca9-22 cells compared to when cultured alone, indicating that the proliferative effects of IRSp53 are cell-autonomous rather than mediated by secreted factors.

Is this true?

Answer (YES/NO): NO